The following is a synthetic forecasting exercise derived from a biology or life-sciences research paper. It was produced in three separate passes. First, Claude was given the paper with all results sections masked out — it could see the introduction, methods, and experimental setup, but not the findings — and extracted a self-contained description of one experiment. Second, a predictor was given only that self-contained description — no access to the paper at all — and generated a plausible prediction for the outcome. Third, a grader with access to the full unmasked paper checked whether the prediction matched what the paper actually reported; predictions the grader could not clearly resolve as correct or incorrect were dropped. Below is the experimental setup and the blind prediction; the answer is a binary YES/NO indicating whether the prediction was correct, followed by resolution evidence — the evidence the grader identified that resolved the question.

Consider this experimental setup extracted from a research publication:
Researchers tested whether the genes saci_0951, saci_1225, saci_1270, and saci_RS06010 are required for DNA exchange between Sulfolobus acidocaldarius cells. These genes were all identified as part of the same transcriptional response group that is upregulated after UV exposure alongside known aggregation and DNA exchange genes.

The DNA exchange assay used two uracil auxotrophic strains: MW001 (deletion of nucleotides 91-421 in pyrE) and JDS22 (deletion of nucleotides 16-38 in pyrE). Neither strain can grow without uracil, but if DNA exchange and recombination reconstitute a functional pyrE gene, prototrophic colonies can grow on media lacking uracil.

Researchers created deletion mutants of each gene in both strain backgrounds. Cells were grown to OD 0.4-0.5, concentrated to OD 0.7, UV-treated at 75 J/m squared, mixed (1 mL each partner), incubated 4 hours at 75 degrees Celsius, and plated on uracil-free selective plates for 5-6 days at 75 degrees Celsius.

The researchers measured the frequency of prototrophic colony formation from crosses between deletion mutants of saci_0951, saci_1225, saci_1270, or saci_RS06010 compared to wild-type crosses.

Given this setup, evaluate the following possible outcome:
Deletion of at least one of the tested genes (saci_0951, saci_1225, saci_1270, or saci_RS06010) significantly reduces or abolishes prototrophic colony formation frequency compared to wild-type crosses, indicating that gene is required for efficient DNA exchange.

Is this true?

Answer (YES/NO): NO